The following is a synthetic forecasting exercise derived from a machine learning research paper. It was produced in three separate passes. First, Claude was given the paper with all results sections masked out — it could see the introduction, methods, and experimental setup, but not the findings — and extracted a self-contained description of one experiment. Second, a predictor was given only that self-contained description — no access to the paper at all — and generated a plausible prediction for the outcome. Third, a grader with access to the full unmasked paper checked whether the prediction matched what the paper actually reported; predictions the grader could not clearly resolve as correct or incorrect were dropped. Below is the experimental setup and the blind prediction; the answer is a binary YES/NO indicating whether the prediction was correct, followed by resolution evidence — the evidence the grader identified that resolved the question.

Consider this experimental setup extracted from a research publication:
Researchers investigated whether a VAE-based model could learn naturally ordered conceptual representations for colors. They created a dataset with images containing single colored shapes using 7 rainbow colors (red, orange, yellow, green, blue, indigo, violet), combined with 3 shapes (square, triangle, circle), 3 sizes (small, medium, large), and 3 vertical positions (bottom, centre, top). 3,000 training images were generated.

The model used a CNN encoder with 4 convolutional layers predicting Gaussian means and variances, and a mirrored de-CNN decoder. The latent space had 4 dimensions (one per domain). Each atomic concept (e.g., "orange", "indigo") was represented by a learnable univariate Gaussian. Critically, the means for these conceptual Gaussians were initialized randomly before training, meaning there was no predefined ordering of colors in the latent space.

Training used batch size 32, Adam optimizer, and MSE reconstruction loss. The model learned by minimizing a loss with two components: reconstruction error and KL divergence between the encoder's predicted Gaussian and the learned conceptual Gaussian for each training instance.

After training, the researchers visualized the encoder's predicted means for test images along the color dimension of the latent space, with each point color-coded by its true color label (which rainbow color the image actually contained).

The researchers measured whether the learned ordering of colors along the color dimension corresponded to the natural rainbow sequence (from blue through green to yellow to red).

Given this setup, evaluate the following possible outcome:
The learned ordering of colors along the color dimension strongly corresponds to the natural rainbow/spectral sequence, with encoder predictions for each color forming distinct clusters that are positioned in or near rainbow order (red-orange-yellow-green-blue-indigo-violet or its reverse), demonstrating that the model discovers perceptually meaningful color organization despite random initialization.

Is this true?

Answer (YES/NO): YES